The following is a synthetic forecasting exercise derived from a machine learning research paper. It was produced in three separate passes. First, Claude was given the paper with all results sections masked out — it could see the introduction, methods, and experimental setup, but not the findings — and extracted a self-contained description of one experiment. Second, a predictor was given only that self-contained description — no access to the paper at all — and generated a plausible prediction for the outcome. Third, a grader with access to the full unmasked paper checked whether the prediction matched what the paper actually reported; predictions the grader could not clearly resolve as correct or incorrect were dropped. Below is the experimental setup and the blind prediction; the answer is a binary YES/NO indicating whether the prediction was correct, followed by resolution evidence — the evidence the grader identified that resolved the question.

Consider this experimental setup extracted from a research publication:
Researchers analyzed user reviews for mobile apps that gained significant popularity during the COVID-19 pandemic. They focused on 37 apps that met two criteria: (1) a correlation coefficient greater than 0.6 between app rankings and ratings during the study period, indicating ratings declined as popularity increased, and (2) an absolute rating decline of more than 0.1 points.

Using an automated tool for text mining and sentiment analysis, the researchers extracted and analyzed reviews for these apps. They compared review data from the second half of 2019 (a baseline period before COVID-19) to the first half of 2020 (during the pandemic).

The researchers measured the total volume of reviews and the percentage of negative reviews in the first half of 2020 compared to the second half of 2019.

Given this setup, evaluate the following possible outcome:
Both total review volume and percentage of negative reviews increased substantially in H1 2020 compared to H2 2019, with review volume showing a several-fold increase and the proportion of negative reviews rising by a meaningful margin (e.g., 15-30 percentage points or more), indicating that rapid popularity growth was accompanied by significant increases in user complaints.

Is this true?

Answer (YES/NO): YES